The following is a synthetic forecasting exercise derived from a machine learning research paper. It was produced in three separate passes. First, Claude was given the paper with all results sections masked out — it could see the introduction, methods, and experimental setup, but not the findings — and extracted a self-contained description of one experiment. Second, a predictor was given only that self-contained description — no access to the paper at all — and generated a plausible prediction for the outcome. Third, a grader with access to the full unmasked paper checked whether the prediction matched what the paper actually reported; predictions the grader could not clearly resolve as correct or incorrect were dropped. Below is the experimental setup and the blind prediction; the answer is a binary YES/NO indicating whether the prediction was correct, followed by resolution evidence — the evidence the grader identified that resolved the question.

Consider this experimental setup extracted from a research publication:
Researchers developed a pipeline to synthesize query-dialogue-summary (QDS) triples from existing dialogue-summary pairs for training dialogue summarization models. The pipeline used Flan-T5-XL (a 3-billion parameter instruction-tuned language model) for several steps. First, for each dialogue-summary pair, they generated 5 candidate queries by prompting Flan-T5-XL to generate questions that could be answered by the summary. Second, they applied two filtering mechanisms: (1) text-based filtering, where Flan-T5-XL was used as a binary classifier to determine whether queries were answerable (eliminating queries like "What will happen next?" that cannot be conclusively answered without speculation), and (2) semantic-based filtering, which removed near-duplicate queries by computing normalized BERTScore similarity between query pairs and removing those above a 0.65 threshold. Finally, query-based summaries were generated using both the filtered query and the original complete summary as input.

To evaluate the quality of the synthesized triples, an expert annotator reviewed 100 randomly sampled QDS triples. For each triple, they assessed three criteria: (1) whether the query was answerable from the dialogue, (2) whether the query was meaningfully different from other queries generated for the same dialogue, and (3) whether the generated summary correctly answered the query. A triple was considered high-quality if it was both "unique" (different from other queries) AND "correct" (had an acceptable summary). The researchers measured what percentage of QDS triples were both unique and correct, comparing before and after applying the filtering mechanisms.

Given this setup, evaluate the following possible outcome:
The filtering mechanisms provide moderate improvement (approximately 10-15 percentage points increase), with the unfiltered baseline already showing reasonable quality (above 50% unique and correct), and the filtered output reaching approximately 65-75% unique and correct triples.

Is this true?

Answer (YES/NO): NO